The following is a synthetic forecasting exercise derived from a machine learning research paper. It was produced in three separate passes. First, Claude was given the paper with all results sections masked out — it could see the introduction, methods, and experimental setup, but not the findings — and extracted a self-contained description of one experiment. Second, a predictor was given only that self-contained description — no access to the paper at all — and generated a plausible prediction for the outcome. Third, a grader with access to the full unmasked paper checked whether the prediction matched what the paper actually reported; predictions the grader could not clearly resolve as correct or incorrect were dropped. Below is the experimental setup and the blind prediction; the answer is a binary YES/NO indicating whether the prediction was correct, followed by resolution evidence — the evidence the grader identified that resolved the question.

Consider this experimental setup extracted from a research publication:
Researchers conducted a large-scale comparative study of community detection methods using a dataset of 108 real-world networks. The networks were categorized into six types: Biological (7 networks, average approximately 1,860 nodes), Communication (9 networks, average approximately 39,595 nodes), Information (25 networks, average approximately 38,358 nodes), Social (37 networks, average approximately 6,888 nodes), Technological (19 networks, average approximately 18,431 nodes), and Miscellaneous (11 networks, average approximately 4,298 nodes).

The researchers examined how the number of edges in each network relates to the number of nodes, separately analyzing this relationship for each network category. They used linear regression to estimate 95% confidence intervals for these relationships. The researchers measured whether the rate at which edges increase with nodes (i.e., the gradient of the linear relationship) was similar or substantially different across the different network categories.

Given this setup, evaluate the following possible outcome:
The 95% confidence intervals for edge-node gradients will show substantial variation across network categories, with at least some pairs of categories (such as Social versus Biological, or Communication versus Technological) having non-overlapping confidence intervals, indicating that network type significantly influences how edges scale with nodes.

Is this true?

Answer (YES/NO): NO